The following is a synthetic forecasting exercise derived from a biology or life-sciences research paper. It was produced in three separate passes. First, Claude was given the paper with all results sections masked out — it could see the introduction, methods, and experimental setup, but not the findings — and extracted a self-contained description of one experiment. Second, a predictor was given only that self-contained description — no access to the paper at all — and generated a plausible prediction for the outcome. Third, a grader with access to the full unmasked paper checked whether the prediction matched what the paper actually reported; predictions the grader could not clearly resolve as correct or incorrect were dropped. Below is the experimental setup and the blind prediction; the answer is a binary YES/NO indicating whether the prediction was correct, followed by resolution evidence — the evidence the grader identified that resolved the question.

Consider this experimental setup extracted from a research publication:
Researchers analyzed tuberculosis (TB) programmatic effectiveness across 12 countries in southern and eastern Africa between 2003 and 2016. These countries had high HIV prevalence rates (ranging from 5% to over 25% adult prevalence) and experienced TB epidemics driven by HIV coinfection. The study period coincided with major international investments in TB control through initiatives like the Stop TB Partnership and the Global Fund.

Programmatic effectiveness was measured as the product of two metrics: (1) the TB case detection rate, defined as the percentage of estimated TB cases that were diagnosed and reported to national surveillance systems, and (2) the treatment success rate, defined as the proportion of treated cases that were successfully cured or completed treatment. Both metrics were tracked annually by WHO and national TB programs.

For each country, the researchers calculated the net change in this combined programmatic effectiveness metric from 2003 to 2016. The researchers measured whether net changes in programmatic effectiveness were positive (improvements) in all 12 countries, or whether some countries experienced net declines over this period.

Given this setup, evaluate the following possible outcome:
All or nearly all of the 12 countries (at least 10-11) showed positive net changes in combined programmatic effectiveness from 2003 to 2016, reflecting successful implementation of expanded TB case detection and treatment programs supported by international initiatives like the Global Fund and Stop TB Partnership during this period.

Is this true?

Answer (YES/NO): NO